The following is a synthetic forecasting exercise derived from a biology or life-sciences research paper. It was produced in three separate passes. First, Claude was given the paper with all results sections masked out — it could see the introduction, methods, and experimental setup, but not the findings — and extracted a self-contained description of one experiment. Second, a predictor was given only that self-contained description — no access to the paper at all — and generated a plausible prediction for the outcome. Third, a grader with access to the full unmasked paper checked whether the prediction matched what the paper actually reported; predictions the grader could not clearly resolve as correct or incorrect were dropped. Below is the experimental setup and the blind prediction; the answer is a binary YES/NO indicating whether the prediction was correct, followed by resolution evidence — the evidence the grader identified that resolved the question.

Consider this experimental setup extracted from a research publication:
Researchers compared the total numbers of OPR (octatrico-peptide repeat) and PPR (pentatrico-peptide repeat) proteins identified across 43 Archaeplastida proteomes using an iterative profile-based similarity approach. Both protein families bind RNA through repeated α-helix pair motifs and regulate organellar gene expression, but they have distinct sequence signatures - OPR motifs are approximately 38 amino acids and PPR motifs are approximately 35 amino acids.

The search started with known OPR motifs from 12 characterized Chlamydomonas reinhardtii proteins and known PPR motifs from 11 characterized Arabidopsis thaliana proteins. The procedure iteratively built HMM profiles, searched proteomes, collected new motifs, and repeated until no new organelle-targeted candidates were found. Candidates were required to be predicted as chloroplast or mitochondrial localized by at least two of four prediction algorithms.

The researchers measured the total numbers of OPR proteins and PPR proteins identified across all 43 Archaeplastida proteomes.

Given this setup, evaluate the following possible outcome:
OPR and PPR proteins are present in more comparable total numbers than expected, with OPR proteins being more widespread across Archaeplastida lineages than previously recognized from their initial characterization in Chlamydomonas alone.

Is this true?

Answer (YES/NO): NO